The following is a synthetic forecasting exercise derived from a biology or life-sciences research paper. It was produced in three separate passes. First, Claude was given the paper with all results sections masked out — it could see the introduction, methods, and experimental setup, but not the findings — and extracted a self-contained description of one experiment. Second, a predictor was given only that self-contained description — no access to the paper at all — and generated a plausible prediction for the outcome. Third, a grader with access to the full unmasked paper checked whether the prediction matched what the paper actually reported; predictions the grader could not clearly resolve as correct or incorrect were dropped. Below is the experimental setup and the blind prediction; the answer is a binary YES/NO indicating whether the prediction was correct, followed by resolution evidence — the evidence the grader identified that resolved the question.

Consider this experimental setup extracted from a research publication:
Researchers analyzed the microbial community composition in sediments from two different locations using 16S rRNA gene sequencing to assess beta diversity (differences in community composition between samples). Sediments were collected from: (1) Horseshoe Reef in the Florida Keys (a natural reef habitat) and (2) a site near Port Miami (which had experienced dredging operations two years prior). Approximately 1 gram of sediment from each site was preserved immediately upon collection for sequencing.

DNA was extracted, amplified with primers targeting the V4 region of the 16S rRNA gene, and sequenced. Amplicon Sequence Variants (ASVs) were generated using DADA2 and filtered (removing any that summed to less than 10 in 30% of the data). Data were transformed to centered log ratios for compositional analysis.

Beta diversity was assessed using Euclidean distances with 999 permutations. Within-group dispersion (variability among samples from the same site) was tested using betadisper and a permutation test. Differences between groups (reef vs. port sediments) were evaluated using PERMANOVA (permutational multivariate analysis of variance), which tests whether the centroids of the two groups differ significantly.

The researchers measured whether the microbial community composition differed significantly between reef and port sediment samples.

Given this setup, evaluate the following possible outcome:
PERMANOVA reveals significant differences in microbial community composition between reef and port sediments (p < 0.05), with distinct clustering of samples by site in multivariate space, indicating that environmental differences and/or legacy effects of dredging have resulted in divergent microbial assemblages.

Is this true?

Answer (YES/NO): YES